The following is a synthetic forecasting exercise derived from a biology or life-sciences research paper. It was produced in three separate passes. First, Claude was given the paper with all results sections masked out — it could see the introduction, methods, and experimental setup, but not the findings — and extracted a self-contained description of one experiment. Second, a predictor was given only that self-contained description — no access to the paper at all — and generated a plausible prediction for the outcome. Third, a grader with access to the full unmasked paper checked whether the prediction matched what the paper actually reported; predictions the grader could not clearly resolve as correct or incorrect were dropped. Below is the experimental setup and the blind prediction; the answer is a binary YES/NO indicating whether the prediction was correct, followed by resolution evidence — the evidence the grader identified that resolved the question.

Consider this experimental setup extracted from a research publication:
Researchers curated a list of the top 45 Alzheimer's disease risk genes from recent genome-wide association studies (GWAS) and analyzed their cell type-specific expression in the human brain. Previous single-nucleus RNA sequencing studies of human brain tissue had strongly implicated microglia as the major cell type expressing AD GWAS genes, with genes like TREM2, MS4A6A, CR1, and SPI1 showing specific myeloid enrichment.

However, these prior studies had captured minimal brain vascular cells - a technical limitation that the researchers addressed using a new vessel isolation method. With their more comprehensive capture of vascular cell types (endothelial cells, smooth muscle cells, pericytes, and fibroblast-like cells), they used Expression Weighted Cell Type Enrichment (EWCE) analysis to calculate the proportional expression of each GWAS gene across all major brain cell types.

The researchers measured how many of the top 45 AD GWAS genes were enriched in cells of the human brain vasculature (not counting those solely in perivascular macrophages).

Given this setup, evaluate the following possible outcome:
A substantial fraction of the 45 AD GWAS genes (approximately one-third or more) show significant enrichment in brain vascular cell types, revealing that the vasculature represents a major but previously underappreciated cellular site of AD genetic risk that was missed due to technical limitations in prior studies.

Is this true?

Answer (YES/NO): YES